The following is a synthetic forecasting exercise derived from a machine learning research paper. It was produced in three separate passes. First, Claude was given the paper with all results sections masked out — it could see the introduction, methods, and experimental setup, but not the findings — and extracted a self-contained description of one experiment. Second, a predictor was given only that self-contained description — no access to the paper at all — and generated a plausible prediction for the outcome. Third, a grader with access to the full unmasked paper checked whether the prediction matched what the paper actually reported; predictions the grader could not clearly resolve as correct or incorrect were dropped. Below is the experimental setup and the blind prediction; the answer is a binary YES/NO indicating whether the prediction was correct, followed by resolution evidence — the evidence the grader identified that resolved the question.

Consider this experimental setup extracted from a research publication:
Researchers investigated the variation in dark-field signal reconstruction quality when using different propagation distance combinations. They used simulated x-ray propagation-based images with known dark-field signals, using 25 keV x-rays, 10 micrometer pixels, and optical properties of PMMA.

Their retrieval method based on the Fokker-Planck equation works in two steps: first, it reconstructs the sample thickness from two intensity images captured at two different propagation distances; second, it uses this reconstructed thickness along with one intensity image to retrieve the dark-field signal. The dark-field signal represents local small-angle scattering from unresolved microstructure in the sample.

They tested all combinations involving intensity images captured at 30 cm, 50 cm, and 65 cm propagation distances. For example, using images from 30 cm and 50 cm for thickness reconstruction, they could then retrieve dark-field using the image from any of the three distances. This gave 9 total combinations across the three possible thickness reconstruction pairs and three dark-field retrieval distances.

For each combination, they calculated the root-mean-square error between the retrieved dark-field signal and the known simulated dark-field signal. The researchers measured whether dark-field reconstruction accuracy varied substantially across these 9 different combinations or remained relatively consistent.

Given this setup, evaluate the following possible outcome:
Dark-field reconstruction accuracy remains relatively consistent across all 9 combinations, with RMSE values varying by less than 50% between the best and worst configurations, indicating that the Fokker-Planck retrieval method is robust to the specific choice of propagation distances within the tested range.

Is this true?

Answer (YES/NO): YES